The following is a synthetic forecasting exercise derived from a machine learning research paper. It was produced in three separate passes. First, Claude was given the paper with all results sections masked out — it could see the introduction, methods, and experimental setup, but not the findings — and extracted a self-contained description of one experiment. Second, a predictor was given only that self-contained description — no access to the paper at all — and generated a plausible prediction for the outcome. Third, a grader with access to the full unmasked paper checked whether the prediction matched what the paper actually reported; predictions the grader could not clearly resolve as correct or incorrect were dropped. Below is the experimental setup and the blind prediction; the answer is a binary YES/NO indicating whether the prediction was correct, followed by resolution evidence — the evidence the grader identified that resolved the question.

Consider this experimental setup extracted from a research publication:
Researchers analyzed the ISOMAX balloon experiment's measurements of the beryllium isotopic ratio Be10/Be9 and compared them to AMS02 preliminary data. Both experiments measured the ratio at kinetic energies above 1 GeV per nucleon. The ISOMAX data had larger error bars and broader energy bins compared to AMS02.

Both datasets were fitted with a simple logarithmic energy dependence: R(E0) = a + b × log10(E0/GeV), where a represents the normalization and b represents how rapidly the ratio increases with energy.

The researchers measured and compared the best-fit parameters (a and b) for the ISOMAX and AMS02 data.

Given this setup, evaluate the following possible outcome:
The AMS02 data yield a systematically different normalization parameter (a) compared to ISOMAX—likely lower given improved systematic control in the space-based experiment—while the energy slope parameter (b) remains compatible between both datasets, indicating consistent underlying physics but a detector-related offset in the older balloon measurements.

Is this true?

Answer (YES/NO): NO